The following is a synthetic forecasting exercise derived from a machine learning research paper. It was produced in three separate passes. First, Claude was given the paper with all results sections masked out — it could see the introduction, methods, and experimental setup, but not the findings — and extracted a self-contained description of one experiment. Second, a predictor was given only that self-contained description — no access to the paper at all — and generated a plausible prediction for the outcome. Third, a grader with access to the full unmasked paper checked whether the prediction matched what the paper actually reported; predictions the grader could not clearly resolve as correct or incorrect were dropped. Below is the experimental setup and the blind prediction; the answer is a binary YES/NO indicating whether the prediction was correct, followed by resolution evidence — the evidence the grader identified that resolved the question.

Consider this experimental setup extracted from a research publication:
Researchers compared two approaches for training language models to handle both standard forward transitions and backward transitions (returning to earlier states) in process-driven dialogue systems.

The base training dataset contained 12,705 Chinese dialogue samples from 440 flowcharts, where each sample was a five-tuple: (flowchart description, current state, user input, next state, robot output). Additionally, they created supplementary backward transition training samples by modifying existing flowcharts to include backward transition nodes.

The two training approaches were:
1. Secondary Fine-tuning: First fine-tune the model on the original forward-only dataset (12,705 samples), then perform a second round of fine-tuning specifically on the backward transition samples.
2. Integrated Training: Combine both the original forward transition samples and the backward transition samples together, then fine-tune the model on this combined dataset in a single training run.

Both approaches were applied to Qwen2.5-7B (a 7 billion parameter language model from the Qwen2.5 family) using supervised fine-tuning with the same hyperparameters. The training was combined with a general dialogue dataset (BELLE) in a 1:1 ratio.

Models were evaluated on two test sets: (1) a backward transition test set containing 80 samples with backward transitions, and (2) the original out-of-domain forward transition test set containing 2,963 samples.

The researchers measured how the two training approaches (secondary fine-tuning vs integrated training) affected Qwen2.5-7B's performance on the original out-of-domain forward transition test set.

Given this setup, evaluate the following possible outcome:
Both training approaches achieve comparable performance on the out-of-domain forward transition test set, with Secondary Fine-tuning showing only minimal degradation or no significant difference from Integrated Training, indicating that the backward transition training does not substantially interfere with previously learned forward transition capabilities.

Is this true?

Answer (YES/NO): NO